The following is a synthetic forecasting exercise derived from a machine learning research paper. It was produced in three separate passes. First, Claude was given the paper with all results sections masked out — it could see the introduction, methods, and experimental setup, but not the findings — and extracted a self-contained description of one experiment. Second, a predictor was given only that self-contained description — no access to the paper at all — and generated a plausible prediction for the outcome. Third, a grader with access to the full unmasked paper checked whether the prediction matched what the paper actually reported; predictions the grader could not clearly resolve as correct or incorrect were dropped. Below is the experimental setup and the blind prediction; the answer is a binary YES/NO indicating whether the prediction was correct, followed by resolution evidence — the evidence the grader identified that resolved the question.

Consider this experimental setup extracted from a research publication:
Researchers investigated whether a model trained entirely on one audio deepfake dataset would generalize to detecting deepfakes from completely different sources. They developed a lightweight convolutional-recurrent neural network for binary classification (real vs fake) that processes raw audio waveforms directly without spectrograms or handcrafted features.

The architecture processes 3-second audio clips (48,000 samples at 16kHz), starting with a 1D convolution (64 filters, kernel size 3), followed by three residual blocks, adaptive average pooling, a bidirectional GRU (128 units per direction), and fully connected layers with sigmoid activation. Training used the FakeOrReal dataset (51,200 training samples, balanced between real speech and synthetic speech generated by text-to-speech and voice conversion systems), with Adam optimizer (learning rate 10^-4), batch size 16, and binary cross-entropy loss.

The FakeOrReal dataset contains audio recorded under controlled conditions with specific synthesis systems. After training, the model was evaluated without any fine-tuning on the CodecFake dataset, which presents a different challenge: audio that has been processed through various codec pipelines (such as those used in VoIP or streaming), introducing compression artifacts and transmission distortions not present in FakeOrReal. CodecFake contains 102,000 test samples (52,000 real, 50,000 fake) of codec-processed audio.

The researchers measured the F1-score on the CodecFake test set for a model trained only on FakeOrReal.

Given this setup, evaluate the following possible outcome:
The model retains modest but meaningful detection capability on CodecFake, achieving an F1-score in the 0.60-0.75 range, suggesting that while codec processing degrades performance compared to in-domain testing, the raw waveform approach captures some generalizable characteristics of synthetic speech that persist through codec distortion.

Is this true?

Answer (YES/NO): NO